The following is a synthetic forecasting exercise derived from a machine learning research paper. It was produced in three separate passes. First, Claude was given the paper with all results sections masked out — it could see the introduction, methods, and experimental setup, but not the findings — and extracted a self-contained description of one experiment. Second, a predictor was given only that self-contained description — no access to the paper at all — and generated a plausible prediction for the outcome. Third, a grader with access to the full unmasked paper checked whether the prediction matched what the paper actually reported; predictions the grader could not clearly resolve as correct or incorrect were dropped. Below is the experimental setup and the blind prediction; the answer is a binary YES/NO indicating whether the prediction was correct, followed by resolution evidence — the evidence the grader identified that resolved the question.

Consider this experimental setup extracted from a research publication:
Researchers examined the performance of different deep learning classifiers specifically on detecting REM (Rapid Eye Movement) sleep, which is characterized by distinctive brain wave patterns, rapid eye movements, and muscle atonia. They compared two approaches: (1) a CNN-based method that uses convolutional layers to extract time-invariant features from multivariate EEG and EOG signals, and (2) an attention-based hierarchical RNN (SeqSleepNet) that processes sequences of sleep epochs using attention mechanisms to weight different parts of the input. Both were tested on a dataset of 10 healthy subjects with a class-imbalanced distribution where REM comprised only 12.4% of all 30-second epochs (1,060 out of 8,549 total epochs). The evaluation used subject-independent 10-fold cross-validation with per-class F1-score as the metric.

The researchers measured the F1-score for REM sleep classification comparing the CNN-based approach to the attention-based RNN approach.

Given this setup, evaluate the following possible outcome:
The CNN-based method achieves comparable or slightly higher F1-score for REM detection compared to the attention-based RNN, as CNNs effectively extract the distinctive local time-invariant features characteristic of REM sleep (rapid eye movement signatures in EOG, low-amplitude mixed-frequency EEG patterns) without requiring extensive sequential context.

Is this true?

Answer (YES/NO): NO